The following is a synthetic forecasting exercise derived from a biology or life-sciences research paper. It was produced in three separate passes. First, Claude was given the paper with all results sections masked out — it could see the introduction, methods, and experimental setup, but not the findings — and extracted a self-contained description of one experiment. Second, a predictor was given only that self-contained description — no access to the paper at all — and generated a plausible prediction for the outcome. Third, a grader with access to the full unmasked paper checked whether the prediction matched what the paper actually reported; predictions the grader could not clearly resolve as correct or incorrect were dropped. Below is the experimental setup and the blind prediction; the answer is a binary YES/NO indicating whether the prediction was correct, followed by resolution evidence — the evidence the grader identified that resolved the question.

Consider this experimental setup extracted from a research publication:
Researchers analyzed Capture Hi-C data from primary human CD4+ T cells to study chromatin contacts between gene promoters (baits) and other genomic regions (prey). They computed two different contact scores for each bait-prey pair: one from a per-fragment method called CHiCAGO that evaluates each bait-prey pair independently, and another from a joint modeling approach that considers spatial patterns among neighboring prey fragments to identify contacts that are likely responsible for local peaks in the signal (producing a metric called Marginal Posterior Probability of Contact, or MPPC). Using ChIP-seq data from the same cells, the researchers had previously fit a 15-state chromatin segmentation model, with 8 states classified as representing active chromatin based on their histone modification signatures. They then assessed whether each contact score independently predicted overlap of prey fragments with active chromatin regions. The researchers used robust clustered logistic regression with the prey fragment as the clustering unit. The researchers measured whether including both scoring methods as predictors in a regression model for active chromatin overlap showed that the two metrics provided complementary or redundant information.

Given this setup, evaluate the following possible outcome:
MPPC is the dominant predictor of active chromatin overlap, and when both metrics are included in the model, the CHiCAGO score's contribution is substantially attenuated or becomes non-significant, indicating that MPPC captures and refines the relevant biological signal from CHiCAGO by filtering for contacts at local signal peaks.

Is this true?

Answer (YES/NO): NO